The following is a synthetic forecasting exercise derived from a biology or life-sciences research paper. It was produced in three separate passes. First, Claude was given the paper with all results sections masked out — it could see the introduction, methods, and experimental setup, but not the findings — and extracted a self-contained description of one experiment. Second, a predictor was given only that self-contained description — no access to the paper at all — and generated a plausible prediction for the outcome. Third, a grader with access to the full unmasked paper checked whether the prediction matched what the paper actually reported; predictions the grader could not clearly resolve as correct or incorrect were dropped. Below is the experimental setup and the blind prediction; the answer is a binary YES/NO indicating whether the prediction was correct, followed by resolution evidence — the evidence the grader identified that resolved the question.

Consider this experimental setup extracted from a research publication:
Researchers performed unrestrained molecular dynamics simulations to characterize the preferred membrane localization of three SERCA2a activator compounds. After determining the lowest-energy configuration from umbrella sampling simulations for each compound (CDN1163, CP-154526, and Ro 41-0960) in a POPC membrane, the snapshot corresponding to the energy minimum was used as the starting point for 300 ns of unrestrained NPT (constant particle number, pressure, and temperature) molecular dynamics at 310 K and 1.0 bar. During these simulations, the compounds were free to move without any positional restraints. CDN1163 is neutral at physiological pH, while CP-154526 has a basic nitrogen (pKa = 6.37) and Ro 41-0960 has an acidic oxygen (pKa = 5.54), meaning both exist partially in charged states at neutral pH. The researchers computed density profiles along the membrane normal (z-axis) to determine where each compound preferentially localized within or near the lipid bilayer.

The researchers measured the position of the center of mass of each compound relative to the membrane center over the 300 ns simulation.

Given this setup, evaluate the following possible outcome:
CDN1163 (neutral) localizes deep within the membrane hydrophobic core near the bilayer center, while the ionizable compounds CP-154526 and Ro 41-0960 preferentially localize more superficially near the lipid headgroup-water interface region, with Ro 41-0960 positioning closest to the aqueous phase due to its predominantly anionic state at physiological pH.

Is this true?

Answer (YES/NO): NO